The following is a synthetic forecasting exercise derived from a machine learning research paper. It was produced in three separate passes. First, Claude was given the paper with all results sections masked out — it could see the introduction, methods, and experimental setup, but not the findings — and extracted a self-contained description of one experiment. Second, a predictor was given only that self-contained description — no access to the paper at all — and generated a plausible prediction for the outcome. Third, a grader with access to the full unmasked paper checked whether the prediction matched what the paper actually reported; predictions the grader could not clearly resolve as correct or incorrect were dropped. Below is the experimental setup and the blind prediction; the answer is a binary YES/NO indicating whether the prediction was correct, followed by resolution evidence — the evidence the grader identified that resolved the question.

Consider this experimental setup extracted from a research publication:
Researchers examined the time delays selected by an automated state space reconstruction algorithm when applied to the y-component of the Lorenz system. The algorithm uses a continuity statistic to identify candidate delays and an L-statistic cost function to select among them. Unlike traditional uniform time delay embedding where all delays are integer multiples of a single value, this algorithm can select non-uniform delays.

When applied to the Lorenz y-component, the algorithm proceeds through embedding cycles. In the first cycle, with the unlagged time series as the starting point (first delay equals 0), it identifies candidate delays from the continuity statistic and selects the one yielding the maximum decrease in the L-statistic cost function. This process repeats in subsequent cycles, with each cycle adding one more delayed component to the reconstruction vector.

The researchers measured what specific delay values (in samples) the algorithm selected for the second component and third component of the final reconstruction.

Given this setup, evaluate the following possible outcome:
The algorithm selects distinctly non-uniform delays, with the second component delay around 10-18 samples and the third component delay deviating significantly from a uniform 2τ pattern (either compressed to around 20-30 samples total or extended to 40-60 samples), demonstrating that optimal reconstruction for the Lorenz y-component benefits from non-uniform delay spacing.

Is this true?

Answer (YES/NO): NO